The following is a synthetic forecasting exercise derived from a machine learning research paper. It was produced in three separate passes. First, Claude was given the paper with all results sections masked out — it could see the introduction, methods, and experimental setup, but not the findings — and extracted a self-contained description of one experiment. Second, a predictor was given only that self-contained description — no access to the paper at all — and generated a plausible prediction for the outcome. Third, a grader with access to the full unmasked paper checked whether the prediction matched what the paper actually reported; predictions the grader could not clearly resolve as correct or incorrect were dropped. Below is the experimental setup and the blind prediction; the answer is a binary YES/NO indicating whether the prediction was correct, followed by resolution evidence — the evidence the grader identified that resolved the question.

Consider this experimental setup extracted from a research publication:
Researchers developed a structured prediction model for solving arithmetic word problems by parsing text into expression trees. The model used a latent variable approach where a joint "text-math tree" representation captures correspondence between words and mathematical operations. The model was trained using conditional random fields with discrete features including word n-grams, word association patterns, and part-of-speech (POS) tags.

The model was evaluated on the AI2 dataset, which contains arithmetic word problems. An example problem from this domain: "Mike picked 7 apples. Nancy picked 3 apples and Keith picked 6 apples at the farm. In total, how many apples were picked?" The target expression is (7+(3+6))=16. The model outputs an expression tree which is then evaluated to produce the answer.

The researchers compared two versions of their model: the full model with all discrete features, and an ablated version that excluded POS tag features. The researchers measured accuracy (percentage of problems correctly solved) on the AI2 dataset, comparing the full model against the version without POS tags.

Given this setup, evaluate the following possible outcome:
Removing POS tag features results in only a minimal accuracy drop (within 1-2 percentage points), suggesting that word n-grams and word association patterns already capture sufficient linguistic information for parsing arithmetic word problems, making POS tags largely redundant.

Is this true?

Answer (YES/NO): NO